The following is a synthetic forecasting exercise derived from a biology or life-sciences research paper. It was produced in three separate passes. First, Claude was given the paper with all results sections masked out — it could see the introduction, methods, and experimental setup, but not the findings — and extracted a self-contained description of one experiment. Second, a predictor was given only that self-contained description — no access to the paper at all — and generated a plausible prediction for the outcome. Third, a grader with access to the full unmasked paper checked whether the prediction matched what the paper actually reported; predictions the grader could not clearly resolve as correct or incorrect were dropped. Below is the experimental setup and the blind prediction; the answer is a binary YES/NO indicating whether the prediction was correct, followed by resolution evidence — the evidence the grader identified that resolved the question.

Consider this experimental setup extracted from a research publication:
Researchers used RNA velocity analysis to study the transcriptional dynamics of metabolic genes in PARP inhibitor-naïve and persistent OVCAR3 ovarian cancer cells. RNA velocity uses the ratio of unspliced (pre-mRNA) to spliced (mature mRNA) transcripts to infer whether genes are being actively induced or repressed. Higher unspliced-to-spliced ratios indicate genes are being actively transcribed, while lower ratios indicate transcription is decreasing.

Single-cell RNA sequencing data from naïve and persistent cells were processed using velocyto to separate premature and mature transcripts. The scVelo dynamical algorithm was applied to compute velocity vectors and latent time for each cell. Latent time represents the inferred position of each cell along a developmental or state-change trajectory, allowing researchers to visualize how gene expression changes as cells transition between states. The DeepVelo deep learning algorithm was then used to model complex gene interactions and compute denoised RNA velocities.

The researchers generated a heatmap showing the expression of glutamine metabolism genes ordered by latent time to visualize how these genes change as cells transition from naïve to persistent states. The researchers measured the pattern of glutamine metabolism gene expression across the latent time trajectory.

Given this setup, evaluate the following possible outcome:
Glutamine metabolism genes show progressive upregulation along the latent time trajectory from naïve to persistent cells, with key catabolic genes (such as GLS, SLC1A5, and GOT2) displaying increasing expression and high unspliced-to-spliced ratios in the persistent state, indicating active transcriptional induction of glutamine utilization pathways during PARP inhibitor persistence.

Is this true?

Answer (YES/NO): NO